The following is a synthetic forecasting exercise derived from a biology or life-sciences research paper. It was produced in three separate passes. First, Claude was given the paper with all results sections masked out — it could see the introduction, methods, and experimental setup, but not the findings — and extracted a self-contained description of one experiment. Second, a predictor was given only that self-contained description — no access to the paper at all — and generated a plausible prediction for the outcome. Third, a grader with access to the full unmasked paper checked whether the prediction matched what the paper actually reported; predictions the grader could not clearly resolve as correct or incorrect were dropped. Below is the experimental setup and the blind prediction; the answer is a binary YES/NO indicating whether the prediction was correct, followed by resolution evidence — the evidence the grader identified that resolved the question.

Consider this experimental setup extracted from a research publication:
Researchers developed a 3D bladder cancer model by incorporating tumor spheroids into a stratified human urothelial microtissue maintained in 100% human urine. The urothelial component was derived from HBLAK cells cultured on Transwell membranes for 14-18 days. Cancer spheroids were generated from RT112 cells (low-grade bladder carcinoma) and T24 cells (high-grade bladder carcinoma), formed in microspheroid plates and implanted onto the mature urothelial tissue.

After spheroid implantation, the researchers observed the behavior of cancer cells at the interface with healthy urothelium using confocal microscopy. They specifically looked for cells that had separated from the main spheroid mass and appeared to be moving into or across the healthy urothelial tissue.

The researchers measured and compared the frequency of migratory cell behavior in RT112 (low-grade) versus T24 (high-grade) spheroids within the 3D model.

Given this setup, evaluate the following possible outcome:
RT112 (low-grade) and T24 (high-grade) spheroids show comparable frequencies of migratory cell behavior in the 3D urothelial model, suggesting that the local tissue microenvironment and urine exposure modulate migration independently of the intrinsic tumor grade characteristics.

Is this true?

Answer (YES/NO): NO